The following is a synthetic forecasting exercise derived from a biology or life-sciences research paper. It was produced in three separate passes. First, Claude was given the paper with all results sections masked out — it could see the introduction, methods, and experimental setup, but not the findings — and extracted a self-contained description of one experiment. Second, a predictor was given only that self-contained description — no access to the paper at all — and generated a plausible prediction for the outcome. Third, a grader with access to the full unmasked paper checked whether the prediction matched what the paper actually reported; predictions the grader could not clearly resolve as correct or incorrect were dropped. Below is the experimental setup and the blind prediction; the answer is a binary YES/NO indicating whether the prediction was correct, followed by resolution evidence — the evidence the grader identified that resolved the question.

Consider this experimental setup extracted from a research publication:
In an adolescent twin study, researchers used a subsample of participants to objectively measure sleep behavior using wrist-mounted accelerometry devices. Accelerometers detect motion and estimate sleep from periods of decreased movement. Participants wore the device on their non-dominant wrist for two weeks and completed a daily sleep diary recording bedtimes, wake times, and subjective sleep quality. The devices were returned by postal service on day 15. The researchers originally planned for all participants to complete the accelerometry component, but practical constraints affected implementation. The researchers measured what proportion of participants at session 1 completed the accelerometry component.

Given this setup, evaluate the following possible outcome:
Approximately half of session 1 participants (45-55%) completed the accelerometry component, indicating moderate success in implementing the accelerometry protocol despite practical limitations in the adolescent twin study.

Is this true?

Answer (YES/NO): NO